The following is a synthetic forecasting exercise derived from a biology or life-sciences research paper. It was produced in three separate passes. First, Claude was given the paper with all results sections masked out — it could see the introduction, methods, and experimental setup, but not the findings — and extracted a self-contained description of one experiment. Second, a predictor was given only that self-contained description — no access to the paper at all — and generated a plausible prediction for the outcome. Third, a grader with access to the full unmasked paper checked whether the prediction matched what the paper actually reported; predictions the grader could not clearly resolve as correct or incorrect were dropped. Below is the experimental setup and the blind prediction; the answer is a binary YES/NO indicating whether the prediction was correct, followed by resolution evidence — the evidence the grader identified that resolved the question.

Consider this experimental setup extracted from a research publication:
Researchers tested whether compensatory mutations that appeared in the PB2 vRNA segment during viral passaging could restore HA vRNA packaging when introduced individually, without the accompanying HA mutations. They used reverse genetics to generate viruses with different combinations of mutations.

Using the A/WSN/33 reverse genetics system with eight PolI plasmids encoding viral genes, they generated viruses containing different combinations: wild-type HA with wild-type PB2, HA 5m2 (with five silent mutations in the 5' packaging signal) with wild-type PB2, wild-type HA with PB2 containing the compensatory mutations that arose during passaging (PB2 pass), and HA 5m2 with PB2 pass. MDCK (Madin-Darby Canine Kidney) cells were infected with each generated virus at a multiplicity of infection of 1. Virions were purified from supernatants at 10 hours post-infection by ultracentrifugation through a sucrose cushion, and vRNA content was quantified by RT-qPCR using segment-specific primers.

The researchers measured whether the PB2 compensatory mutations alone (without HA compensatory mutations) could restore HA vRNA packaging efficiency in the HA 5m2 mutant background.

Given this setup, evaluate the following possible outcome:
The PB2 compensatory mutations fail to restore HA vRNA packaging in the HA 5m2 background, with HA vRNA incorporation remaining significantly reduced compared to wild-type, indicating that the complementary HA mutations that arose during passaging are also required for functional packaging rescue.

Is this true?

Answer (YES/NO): NO